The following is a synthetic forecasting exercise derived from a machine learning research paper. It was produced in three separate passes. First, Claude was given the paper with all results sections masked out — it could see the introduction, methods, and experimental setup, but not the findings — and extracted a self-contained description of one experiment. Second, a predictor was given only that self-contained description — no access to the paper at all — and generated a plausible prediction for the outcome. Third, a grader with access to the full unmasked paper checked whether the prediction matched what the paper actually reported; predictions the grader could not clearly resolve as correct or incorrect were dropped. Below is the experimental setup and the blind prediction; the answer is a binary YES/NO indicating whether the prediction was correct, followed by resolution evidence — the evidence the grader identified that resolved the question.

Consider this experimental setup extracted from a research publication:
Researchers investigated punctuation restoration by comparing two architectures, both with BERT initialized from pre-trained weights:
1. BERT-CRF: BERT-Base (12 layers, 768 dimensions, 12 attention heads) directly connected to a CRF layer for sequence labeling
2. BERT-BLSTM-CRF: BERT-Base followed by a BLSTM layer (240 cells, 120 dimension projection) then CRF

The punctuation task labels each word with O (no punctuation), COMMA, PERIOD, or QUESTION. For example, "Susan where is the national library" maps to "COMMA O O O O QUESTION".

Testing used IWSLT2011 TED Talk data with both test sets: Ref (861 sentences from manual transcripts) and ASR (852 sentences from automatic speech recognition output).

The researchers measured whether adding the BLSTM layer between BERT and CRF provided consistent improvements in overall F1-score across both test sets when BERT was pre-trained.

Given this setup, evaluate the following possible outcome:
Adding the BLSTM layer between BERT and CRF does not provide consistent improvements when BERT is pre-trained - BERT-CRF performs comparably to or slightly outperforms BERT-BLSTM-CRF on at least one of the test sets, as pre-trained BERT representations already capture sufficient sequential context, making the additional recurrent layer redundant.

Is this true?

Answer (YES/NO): NO